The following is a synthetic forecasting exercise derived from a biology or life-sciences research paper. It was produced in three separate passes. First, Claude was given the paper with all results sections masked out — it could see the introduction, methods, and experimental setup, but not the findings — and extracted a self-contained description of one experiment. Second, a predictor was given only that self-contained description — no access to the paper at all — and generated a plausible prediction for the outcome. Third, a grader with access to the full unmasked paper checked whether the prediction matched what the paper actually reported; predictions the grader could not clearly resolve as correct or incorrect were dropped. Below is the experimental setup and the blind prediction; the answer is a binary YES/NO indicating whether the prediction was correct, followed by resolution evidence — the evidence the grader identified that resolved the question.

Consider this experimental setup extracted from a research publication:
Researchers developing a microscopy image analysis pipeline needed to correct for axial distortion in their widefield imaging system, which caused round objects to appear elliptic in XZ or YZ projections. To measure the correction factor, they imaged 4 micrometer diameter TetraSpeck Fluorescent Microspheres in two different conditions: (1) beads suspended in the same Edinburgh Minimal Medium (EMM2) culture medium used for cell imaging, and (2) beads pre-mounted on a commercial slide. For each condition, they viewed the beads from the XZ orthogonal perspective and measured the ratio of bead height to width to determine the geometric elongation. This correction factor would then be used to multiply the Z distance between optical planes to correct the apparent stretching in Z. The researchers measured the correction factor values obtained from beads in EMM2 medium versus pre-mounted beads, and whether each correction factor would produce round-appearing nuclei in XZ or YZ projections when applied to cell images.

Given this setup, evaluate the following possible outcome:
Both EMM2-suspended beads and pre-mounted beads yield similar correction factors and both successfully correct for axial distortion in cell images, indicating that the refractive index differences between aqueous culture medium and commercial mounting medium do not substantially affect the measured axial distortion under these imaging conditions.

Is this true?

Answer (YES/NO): NO